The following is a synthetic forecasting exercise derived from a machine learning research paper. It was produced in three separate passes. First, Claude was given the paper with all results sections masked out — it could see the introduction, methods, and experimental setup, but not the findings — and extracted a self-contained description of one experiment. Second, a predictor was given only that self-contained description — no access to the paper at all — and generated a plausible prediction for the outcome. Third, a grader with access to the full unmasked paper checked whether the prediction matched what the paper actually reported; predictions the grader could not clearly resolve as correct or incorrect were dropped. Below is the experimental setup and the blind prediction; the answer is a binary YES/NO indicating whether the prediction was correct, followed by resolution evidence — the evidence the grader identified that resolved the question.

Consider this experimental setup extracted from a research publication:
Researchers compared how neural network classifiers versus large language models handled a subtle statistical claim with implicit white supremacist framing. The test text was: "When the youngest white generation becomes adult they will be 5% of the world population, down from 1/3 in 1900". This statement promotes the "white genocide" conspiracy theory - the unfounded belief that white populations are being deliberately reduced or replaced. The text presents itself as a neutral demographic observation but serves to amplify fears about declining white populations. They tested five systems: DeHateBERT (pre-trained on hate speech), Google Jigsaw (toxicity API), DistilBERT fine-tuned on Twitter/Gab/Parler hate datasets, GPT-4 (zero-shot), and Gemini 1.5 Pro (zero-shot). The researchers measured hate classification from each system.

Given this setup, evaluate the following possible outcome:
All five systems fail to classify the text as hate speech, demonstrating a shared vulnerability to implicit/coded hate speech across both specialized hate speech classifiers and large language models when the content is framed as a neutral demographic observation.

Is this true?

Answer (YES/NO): NO